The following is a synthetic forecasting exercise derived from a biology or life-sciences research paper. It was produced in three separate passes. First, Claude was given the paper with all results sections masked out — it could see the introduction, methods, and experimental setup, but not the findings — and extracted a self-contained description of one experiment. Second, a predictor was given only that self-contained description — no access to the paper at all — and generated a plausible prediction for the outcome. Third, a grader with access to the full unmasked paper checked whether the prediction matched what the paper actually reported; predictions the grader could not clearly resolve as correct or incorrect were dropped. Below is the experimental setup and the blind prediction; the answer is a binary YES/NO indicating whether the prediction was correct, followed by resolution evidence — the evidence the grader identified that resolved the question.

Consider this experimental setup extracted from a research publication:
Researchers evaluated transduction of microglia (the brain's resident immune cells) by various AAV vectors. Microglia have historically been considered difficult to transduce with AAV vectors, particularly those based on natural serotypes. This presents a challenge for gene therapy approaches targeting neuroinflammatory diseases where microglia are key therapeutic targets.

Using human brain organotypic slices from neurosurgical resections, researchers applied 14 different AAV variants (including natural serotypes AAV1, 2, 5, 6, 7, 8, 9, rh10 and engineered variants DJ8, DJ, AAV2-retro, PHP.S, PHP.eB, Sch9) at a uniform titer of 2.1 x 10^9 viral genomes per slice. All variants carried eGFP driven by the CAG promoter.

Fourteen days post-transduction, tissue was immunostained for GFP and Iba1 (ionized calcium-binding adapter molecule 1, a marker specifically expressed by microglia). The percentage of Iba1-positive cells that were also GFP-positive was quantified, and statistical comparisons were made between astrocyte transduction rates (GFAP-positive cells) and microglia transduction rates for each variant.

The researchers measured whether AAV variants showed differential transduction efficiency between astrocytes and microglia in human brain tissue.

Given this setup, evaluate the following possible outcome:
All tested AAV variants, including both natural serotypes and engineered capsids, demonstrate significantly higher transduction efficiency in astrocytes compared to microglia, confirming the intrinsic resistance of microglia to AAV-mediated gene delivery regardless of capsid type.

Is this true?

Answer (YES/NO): NO